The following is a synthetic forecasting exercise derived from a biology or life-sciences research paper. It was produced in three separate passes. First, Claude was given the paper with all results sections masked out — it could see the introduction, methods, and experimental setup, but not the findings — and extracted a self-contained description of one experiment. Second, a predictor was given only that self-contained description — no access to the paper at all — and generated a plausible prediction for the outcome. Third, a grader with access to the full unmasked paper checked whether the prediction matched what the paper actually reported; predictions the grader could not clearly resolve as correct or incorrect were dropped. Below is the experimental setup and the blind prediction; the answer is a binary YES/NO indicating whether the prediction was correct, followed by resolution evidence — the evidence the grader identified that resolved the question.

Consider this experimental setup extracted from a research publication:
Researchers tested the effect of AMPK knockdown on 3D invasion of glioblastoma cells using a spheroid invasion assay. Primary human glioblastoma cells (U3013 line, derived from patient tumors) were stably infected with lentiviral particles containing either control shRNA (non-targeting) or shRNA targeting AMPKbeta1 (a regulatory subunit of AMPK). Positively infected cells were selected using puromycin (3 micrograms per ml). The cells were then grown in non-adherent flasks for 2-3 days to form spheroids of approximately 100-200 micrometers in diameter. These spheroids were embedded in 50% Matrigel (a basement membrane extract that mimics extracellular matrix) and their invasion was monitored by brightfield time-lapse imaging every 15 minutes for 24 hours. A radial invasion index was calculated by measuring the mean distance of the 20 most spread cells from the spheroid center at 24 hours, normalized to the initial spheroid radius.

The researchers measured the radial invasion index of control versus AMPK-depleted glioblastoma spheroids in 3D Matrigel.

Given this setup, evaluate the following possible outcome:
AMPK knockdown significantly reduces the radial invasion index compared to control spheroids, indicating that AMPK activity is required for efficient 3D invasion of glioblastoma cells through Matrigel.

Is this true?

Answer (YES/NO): YES